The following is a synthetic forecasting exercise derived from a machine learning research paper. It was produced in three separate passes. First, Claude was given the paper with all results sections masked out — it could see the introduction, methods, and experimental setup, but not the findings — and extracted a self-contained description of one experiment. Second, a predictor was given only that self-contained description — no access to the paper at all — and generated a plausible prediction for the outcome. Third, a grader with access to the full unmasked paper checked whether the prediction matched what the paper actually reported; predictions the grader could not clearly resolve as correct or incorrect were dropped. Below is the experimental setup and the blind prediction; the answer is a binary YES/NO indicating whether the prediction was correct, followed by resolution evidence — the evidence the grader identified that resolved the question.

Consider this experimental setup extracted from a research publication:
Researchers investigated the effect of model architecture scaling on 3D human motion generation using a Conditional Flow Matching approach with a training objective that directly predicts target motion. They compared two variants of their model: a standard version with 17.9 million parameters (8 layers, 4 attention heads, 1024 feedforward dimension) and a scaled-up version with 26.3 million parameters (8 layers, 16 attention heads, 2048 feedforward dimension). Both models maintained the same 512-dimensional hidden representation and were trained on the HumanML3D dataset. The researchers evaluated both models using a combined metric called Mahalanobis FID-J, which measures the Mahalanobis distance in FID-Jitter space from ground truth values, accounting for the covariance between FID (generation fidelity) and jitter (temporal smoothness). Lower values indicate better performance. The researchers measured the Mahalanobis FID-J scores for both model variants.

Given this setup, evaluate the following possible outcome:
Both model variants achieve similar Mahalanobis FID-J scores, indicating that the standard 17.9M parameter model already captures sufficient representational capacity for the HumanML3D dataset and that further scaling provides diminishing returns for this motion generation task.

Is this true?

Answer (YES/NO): YES